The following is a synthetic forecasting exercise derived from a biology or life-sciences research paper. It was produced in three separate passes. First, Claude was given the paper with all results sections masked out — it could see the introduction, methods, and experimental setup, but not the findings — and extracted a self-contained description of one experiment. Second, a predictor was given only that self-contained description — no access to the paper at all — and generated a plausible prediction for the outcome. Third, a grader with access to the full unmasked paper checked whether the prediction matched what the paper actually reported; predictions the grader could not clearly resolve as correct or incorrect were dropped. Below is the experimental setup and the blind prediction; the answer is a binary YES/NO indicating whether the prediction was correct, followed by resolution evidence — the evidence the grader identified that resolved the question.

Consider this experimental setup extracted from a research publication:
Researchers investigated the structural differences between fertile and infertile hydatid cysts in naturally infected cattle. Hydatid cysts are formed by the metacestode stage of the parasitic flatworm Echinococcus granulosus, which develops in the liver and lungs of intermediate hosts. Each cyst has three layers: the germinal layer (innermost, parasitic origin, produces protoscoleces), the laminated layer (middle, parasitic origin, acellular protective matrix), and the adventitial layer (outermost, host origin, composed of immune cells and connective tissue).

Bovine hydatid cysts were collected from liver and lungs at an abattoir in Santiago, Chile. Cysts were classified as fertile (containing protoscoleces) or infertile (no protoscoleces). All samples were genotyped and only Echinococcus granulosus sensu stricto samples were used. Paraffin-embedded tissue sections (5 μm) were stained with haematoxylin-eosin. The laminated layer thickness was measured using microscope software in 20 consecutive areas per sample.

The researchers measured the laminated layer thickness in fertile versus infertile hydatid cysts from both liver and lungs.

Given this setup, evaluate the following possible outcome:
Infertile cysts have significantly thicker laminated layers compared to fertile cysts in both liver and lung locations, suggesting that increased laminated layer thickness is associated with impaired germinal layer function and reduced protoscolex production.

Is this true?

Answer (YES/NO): NO